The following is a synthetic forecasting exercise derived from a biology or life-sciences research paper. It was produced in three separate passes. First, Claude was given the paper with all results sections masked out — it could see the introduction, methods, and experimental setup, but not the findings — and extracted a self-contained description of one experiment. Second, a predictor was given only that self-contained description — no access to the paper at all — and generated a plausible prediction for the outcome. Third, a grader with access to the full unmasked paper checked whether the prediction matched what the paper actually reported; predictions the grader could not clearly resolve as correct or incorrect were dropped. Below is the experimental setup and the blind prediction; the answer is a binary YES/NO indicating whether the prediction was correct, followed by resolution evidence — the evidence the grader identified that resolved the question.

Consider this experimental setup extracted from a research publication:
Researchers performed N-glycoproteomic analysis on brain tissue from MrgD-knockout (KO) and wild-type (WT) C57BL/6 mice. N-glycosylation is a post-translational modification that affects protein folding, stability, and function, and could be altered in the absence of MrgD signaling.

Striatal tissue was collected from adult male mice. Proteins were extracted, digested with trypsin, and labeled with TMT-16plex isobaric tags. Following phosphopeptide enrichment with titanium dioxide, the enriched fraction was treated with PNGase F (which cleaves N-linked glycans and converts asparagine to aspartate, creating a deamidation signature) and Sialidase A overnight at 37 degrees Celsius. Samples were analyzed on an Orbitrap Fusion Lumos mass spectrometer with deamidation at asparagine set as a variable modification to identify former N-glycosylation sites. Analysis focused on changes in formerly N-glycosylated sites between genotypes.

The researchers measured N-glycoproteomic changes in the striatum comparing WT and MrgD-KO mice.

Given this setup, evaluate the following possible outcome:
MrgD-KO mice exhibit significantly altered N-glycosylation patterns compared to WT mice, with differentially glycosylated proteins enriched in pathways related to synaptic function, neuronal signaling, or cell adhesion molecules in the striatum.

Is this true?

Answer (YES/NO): NO